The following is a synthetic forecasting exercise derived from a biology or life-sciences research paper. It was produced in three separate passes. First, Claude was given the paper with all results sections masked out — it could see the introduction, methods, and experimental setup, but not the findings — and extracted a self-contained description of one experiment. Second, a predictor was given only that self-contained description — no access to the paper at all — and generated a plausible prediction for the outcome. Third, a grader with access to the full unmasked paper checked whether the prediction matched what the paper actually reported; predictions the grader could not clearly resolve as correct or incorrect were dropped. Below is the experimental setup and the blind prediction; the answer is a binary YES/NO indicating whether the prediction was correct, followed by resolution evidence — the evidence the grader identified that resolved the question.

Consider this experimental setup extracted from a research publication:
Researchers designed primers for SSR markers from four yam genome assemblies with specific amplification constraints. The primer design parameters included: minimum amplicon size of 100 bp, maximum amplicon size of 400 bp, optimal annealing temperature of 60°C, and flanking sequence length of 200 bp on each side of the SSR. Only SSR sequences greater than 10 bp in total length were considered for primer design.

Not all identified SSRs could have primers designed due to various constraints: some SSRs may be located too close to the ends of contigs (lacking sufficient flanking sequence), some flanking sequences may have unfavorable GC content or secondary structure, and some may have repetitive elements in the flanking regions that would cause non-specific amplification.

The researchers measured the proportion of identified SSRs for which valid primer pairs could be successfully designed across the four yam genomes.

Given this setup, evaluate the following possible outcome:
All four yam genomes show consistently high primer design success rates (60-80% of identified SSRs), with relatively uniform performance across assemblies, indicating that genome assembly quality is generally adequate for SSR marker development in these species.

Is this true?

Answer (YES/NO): YES